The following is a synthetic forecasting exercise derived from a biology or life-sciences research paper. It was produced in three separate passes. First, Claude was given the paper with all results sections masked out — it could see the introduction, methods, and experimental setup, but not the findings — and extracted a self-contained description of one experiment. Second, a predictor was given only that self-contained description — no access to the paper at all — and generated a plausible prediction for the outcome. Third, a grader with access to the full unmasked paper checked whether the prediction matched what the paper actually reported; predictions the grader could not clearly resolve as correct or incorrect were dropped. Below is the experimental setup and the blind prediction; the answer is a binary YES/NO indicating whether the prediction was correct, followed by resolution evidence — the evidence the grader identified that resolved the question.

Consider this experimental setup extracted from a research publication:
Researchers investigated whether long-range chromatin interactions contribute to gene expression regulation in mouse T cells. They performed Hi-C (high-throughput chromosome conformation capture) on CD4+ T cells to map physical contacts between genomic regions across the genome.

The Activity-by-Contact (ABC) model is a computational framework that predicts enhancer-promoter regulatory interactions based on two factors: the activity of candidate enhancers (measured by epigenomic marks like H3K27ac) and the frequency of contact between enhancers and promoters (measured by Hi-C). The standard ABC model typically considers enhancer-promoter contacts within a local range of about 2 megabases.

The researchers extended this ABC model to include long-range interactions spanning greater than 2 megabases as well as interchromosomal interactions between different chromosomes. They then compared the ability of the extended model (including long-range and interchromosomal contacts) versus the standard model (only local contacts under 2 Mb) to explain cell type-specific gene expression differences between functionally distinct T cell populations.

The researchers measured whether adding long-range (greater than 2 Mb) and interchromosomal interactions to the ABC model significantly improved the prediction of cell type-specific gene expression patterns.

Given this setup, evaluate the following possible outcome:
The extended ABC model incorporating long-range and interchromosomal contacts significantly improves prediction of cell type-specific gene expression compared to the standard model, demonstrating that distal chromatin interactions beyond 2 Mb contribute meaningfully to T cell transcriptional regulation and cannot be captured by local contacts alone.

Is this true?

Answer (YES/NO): YES